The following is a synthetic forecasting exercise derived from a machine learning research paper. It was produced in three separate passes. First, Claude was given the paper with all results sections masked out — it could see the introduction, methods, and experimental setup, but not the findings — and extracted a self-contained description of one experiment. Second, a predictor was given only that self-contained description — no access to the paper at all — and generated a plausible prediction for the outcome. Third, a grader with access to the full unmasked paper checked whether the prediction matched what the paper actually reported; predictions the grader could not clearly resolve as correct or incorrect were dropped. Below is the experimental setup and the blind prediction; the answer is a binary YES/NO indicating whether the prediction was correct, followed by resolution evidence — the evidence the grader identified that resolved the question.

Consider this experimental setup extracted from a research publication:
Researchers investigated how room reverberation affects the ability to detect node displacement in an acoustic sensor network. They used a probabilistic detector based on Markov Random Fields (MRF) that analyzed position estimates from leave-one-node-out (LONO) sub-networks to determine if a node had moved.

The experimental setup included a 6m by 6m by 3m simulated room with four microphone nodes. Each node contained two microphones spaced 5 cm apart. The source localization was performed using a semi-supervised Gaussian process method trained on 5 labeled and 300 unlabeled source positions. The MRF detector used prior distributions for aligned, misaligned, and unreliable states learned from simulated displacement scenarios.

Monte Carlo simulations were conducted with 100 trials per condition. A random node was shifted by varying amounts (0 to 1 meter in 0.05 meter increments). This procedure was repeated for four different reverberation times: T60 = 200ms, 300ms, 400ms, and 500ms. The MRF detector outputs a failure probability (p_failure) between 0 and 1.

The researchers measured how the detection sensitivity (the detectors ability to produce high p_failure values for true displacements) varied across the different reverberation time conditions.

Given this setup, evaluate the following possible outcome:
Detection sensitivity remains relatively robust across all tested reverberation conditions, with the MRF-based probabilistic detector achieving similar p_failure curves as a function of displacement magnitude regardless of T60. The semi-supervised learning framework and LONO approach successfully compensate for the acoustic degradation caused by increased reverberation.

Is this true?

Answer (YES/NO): YES